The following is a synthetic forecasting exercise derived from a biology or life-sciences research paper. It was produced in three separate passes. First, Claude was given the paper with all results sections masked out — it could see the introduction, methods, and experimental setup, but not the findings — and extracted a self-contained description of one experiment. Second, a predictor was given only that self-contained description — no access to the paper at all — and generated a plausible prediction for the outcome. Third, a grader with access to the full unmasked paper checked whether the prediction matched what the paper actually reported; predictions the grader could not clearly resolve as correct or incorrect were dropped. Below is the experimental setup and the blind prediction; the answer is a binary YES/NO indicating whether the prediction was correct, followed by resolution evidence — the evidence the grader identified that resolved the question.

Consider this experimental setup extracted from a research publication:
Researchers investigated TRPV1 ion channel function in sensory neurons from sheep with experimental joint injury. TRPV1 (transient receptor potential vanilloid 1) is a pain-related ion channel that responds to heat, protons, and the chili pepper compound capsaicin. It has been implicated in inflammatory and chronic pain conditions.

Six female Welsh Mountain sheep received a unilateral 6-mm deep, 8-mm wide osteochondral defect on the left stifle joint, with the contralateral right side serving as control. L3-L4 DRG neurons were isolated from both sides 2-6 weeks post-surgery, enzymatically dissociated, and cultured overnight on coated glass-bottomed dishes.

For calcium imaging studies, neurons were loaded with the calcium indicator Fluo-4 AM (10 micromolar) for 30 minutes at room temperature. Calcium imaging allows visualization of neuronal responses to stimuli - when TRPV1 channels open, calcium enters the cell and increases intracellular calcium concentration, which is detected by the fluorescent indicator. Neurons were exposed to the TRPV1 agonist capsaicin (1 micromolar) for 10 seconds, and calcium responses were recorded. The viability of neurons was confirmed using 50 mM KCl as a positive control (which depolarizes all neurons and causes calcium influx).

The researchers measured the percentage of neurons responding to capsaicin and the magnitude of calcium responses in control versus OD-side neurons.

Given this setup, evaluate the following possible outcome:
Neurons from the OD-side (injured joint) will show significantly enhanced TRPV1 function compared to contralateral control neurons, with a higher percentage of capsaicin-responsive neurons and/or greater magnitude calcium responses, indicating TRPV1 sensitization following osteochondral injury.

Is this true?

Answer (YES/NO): YES